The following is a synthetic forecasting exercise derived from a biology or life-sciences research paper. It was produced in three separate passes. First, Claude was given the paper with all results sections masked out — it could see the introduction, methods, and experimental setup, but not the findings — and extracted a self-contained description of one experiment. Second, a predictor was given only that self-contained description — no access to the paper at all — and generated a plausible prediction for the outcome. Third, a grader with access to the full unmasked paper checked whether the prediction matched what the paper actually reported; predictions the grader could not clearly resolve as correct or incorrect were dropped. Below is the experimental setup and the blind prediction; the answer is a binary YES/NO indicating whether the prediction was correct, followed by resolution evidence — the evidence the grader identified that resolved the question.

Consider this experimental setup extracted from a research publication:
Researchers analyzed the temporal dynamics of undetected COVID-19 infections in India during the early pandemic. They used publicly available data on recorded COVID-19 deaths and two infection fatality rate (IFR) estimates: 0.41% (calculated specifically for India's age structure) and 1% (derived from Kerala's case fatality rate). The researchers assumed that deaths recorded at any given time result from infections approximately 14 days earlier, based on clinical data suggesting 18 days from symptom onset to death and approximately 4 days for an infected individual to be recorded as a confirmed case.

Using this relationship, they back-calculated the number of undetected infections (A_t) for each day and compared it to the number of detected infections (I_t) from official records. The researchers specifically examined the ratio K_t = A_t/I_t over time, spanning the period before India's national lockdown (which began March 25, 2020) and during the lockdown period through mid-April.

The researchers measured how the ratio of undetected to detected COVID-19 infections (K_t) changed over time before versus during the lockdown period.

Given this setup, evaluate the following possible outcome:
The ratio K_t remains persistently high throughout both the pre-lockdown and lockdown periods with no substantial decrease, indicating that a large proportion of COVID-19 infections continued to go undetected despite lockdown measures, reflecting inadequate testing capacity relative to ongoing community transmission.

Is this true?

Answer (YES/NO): NO